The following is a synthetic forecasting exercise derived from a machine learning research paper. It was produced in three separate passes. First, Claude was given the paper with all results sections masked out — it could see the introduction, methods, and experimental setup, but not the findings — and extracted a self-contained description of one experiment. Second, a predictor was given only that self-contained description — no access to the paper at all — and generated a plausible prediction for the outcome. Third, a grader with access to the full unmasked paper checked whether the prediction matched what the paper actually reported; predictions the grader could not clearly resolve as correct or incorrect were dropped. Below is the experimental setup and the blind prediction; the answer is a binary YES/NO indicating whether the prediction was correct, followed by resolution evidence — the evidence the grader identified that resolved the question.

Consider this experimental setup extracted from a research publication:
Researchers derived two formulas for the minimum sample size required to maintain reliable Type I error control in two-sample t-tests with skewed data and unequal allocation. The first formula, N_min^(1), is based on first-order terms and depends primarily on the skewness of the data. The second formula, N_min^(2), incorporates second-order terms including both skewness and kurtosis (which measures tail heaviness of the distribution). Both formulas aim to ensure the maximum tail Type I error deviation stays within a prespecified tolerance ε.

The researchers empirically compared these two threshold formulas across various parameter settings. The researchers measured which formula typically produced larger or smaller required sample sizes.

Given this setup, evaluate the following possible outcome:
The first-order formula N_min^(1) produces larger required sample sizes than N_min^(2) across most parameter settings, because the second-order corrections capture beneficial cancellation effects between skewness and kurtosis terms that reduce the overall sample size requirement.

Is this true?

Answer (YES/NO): YES